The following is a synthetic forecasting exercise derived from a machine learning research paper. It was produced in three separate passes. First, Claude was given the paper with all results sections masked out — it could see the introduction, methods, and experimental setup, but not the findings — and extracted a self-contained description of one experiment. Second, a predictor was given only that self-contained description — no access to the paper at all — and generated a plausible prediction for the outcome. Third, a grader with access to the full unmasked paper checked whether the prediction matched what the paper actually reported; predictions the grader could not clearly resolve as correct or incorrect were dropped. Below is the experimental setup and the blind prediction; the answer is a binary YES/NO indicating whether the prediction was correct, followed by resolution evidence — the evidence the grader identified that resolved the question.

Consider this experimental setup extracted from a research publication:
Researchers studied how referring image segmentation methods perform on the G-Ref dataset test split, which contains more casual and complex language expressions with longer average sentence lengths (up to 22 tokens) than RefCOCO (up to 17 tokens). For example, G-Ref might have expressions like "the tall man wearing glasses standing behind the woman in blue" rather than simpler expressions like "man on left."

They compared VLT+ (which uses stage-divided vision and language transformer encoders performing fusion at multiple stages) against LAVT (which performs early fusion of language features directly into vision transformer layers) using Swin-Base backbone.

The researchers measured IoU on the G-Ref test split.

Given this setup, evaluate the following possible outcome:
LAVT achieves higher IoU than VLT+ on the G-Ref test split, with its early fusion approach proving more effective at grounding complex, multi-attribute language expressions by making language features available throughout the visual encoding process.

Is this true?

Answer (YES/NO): NO